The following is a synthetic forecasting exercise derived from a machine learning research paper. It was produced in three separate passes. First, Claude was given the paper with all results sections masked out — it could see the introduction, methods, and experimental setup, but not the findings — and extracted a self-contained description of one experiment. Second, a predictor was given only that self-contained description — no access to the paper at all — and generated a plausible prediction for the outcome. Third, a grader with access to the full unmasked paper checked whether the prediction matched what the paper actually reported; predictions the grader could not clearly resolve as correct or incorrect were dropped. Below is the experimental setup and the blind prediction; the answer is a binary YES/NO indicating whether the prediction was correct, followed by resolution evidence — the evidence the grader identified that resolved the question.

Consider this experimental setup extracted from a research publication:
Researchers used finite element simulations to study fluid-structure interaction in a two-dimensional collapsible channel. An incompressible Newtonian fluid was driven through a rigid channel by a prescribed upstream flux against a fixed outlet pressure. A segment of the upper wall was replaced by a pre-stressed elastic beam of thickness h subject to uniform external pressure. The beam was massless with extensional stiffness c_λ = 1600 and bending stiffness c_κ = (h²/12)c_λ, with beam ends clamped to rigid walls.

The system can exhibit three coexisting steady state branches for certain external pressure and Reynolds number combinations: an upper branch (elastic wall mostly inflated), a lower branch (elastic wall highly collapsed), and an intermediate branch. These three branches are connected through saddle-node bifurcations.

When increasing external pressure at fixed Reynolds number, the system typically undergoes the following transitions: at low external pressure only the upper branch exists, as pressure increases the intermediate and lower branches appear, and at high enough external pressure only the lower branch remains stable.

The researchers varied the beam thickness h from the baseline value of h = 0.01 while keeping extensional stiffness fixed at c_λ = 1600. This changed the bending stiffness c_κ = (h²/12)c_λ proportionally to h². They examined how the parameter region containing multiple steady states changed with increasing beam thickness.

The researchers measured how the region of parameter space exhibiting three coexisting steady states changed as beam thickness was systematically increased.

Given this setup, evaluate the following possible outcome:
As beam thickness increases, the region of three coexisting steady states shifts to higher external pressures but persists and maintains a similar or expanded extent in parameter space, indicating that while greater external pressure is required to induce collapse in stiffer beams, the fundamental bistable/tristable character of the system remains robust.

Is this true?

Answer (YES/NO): NO